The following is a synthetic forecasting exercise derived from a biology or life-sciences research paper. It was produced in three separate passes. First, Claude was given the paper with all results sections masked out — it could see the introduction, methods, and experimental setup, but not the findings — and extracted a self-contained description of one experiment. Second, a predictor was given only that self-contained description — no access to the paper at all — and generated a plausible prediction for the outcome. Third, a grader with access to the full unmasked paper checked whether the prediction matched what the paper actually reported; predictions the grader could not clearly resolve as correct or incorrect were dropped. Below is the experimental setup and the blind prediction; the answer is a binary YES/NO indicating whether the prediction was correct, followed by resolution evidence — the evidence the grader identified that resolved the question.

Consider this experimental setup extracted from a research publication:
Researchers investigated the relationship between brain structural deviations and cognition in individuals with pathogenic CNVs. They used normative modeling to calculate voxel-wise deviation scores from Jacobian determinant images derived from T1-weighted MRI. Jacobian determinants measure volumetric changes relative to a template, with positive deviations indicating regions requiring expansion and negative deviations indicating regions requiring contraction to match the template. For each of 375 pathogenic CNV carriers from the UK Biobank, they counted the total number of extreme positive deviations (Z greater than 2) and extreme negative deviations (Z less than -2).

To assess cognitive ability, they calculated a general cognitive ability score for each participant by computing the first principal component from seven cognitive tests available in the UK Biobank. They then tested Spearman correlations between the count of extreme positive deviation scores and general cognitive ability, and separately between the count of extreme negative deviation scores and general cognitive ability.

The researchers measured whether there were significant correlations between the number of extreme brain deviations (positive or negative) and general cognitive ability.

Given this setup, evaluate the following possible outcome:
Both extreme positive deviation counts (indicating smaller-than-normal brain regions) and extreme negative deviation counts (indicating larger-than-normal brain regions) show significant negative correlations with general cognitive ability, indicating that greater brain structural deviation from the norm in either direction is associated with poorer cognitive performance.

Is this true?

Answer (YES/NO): NO